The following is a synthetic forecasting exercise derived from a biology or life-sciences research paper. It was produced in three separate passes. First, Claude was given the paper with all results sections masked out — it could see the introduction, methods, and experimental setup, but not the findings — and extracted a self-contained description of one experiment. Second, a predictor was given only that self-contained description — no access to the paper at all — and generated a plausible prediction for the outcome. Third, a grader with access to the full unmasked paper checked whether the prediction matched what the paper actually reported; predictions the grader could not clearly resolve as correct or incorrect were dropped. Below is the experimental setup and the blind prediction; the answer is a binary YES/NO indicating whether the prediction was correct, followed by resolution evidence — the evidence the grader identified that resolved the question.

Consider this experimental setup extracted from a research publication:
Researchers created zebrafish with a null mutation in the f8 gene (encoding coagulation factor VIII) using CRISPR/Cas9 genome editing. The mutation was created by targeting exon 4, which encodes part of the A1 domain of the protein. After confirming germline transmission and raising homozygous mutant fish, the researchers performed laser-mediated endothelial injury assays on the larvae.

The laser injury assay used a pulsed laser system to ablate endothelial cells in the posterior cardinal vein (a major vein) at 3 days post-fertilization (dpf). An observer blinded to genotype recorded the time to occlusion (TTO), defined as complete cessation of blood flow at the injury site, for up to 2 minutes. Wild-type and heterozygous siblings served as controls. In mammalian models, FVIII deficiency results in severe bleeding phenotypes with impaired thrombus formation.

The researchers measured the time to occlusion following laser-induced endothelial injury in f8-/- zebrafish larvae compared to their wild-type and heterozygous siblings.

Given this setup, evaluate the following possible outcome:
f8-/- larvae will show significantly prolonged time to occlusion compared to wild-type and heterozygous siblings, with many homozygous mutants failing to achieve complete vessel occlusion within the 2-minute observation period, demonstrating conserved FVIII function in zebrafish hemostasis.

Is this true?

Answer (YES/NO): NO